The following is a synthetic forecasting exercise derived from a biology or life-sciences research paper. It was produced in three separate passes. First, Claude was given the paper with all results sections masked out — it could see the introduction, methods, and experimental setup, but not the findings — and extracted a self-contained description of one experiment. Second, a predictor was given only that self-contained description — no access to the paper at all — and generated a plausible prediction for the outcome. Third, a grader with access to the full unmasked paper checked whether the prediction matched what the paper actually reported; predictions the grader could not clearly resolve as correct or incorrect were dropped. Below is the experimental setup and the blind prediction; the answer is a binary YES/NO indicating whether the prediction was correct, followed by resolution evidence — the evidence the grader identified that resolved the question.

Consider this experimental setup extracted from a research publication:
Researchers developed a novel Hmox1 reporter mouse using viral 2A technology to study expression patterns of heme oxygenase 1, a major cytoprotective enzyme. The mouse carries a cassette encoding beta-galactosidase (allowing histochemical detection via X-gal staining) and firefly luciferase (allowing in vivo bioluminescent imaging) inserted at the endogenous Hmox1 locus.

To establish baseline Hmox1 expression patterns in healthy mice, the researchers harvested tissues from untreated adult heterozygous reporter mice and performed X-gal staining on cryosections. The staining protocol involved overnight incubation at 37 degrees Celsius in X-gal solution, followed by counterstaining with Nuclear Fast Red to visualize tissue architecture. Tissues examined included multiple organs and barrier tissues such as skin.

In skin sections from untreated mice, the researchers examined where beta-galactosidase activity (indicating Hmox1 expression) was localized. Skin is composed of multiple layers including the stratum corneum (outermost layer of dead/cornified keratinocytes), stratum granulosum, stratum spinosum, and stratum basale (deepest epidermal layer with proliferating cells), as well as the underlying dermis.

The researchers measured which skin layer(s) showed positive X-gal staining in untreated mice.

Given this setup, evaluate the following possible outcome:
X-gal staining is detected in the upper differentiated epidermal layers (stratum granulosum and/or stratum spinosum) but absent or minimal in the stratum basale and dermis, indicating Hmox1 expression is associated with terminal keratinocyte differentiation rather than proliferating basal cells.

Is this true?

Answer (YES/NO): NO